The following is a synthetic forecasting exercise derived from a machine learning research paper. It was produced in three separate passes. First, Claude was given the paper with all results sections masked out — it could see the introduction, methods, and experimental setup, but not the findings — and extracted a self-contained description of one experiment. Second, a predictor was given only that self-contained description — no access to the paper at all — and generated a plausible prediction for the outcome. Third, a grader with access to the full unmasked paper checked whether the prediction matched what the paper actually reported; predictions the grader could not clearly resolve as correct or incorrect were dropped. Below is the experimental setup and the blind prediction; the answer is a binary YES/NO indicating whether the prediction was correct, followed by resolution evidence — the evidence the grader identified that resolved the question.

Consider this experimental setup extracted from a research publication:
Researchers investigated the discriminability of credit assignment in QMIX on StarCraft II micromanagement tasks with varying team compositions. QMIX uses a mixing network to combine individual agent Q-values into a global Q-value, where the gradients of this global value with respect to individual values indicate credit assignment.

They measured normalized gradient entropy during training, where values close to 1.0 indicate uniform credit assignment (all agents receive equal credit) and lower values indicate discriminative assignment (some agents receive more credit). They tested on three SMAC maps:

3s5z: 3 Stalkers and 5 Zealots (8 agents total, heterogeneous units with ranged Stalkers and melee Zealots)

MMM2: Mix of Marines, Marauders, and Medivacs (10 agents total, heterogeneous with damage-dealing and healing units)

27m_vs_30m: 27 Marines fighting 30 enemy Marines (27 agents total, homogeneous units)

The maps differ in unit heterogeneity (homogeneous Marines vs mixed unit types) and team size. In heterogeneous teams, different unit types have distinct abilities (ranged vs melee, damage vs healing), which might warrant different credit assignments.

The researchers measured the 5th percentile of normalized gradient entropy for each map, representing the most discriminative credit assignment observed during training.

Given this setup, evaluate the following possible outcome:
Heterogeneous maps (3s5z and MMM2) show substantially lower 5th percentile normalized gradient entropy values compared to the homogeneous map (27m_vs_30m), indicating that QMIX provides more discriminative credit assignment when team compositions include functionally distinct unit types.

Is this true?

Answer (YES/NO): NO